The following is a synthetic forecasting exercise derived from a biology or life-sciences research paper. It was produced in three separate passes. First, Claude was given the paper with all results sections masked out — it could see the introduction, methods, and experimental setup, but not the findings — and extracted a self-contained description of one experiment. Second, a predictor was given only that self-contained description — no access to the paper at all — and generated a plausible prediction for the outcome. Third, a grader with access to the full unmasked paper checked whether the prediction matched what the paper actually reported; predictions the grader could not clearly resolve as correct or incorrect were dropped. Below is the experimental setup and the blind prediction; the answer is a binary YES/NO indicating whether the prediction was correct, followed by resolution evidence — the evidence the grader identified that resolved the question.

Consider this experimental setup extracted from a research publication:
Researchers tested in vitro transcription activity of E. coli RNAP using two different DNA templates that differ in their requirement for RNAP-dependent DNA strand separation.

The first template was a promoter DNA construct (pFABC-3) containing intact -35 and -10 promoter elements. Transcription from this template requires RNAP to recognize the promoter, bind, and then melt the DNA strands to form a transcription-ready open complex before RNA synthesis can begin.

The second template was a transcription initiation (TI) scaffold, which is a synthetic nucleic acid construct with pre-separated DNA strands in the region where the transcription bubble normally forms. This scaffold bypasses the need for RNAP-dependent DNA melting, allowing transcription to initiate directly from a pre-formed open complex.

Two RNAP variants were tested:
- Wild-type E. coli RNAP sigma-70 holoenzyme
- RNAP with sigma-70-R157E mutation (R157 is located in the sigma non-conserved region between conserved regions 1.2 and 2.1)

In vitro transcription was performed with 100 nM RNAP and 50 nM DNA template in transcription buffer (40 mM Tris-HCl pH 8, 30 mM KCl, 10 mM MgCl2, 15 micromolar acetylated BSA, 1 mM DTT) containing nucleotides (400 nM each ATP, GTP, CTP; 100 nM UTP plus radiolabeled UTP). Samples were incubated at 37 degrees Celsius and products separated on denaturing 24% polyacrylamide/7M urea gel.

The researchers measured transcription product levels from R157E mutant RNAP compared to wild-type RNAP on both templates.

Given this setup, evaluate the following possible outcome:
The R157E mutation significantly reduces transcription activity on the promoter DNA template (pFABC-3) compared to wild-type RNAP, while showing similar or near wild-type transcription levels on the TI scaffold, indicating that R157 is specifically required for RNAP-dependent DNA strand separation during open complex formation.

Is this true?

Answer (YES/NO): YES